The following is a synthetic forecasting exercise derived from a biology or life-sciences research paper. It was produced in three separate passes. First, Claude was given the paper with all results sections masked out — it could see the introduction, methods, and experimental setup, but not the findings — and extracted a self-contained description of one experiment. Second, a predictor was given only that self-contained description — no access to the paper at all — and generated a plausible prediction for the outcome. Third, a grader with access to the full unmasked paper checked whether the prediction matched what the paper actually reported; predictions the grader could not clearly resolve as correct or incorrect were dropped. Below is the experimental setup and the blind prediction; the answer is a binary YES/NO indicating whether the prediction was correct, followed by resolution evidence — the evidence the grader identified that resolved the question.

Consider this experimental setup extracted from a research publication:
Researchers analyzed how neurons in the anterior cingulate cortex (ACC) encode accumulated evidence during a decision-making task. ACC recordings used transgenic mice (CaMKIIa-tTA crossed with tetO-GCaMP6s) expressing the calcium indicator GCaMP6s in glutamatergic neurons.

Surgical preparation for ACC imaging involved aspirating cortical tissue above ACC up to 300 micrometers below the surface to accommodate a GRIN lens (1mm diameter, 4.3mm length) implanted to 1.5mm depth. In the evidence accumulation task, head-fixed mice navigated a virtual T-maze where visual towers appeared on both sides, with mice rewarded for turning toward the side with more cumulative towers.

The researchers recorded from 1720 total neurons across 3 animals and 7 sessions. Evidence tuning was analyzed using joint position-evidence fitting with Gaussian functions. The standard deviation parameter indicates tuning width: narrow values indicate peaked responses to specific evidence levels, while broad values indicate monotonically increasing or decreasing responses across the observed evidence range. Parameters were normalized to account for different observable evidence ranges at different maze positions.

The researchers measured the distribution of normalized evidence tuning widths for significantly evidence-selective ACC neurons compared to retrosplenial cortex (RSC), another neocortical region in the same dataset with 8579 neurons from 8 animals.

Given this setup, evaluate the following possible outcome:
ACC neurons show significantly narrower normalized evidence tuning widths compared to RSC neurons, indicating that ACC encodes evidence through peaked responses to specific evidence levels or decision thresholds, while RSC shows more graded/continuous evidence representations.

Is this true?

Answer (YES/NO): NO